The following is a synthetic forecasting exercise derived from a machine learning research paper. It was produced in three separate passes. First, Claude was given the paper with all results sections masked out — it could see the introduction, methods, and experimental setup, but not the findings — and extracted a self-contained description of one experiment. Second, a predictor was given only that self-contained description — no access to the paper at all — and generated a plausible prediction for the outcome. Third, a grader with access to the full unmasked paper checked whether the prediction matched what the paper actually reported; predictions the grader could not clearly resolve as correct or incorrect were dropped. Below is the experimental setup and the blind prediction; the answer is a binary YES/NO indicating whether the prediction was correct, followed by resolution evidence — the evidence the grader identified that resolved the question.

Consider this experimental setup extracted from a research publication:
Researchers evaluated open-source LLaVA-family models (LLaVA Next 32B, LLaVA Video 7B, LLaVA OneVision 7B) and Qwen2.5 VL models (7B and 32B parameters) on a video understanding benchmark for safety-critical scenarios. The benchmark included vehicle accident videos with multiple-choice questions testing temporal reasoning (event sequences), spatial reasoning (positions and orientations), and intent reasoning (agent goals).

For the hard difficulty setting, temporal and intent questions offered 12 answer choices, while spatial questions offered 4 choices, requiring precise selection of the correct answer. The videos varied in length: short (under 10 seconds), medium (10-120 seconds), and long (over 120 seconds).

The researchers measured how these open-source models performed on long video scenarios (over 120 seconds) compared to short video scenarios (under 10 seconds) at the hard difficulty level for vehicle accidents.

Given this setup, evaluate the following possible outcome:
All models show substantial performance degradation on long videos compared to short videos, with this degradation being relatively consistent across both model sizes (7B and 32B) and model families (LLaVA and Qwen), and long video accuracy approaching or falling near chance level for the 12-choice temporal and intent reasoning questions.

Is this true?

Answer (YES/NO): NO